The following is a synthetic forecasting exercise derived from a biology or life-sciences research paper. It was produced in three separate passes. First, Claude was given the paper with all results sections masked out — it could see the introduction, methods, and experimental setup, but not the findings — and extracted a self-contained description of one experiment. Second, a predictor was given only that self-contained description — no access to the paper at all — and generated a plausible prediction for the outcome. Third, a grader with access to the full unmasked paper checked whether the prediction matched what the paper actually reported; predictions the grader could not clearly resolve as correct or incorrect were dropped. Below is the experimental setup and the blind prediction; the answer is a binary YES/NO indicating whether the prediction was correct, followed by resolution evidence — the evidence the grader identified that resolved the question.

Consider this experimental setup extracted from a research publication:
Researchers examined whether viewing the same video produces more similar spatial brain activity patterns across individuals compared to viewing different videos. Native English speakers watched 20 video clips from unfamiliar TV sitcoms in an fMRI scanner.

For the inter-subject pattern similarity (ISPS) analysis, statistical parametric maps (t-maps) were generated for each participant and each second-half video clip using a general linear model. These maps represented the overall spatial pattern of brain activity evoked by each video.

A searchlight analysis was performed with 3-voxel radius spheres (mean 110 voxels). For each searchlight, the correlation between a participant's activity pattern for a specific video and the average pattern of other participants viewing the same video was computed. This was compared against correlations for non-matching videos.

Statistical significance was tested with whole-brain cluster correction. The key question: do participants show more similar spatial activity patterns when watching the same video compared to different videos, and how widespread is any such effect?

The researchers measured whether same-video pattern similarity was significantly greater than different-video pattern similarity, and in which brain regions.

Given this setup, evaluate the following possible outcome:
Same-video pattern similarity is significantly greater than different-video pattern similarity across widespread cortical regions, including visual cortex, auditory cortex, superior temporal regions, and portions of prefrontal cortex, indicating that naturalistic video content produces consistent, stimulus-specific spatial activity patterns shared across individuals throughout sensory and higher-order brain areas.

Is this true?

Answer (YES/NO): YES